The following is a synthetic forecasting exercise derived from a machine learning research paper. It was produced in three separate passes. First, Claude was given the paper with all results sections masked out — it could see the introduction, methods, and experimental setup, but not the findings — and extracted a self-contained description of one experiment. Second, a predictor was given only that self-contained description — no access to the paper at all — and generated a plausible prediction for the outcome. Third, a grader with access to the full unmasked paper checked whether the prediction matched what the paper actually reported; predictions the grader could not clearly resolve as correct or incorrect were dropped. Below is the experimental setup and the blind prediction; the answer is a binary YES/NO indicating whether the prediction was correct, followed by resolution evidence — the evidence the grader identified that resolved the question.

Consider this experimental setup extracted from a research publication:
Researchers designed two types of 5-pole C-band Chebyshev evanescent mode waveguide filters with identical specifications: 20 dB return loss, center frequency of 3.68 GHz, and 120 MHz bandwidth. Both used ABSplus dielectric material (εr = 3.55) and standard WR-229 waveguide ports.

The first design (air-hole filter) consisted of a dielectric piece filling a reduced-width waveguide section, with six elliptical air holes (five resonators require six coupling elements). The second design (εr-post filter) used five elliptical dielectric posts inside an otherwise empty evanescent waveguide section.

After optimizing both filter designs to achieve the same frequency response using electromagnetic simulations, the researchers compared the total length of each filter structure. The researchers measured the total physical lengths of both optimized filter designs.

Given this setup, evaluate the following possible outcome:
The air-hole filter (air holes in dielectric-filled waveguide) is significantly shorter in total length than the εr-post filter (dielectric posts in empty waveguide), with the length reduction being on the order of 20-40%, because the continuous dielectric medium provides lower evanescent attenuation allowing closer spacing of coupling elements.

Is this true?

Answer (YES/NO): NO